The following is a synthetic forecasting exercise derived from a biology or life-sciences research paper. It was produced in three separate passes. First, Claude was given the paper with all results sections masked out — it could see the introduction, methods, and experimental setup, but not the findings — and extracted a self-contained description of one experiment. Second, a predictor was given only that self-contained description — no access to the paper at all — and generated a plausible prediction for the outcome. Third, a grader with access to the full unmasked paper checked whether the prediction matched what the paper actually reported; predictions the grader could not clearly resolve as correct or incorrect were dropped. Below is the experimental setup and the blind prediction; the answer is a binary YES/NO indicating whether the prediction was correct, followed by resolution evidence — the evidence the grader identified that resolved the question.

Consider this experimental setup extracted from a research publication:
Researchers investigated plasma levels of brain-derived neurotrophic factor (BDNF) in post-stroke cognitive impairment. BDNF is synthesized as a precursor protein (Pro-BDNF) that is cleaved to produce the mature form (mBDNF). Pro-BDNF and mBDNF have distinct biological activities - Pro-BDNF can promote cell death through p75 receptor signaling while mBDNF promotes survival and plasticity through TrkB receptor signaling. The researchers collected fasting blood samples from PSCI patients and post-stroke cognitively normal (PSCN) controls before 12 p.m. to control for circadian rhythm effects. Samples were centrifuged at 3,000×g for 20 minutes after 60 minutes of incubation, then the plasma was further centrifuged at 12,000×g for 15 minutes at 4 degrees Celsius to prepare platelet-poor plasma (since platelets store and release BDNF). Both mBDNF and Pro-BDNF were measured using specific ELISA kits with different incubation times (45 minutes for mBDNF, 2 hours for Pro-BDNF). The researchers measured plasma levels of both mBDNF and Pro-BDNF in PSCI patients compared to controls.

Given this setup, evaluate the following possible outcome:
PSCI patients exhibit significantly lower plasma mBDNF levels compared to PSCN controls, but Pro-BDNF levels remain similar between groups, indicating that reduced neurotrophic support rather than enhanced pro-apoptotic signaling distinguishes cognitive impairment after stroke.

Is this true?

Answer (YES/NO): YES